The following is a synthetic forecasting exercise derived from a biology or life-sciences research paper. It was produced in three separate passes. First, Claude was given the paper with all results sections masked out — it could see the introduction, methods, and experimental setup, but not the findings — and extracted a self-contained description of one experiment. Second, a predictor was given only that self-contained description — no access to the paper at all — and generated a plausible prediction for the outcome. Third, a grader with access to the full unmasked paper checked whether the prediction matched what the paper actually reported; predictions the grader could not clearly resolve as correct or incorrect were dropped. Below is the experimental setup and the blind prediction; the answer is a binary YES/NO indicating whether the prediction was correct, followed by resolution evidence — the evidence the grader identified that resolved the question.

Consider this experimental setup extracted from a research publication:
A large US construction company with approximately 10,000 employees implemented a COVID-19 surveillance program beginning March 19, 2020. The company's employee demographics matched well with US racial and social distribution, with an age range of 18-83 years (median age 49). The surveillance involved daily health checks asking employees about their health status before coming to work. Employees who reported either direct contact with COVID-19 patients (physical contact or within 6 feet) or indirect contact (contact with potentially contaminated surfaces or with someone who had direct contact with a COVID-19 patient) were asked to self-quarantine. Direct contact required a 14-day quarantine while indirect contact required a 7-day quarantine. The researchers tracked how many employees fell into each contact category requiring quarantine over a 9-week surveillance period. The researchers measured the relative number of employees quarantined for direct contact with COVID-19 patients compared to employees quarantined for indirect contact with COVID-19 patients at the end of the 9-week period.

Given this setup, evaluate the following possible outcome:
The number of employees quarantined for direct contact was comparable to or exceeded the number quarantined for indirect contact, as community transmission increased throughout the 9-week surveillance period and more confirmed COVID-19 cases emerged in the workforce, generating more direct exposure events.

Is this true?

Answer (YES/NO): YES